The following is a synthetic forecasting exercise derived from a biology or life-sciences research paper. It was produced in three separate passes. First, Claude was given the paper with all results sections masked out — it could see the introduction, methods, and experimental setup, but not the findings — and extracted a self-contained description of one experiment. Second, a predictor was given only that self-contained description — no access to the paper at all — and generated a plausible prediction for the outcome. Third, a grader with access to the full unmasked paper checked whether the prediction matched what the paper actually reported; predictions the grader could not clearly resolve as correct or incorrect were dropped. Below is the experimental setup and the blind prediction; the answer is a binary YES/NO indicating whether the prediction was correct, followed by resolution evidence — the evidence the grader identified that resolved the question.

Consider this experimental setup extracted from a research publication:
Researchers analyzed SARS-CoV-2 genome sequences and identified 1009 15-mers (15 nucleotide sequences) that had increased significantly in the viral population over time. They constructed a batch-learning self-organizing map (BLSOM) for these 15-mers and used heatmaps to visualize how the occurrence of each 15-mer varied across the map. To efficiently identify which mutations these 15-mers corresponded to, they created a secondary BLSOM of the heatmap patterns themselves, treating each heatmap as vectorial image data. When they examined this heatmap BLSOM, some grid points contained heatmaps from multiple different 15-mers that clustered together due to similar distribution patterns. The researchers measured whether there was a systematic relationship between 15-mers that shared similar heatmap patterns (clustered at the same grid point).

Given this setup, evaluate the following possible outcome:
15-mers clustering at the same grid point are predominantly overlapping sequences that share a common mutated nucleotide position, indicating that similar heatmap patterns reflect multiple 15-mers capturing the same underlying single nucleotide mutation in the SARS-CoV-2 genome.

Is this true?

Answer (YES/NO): YES